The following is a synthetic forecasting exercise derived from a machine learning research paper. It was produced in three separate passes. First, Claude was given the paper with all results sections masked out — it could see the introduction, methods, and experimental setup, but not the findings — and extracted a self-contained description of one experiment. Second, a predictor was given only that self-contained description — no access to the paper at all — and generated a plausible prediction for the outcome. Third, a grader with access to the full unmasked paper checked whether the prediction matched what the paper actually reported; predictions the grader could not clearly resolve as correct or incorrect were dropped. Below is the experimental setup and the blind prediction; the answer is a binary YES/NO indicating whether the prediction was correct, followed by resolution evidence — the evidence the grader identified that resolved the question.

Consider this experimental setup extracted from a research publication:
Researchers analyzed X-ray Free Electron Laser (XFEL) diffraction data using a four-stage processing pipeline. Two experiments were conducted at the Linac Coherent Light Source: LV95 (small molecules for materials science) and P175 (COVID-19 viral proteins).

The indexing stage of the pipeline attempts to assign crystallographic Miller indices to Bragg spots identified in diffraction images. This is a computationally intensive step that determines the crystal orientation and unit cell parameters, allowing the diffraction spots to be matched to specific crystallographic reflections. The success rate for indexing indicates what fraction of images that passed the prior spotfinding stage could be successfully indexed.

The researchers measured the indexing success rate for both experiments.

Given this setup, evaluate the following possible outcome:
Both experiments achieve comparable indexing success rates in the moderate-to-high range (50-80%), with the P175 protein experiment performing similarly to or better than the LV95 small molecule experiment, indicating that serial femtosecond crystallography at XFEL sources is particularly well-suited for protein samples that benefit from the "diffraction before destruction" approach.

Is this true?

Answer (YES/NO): NO